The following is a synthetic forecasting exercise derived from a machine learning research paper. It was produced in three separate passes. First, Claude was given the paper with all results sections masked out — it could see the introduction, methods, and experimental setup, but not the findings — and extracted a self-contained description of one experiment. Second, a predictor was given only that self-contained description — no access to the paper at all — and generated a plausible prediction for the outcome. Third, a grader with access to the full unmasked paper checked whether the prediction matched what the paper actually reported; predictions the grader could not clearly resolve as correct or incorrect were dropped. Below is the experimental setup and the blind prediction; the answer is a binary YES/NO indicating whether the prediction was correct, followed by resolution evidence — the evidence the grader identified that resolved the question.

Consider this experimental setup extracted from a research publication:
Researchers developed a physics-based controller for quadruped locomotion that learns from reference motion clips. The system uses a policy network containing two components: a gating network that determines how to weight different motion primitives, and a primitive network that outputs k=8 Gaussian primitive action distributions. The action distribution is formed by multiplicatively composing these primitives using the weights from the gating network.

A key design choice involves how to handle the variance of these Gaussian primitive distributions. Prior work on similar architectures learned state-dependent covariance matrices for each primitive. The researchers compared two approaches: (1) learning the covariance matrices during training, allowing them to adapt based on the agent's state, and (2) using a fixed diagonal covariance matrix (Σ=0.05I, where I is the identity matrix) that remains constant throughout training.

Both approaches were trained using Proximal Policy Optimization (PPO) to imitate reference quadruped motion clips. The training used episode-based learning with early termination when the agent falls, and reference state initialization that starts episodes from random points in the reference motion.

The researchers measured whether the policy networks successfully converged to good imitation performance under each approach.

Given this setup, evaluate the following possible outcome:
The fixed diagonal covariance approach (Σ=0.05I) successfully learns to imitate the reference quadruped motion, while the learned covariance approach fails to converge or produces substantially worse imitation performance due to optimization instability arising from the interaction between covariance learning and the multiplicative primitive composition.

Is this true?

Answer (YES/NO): NO